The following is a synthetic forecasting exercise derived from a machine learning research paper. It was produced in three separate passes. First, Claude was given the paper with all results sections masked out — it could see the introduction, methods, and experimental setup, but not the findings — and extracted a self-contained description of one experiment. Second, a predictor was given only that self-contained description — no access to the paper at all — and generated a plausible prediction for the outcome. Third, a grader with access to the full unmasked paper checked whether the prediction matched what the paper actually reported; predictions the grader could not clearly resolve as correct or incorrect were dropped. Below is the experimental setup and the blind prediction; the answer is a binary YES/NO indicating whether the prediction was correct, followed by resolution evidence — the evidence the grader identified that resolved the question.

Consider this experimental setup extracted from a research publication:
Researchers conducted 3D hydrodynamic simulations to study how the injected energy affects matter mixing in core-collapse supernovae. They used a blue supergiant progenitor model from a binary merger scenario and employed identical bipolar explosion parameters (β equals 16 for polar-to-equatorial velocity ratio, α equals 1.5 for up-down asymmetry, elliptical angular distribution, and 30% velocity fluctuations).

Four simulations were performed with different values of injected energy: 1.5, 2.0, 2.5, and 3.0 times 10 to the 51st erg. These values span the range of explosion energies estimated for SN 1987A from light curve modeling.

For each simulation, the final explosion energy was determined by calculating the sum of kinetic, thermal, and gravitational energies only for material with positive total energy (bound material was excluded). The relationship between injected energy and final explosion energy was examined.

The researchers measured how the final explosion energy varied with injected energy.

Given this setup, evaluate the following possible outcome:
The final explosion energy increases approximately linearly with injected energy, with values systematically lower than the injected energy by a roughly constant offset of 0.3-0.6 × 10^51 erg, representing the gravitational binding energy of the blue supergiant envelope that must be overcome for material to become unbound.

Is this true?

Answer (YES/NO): YES